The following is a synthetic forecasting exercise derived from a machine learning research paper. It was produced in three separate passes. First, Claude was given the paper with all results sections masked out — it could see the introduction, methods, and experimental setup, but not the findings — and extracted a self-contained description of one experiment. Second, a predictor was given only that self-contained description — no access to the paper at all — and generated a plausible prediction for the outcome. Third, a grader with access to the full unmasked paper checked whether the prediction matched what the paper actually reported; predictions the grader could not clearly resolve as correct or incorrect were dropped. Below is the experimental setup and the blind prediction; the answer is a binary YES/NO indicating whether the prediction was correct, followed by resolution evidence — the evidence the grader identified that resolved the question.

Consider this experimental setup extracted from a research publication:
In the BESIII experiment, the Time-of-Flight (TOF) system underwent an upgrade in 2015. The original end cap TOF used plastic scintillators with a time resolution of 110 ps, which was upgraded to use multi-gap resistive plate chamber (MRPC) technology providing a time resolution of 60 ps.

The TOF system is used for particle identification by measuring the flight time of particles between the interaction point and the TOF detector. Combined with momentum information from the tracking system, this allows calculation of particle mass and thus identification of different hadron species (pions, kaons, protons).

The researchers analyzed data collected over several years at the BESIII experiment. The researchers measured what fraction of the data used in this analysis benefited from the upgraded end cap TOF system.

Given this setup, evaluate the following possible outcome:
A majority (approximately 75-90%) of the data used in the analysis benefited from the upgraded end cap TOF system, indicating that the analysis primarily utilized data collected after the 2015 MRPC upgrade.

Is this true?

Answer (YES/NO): YES